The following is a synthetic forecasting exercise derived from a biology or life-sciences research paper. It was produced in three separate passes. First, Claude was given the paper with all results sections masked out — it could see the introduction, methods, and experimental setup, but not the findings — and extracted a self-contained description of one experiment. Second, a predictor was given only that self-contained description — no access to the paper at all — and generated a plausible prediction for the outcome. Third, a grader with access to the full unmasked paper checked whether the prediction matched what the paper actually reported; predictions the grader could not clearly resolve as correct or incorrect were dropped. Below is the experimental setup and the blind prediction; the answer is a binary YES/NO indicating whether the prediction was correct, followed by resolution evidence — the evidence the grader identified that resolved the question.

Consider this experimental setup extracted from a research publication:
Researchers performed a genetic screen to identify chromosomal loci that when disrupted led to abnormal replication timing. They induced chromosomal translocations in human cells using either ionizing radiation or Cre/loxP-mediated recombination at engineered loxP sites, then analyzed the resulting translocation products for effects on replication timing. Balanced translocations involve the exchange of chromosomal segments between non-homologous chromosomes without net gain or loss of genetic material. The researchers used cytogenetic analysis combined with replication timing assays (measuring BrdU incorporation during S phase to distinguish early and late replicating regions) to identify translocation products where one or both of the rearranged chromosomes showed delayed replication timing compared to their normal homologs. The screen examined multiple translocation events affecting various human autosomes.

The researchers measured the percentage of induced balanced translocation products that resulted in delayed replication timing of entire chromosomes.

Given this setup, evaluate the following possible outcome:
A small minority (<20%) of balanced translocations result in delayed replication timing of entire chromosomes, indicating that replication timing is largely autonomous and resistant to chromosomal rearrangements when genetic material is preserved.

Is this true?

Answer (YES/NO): YES